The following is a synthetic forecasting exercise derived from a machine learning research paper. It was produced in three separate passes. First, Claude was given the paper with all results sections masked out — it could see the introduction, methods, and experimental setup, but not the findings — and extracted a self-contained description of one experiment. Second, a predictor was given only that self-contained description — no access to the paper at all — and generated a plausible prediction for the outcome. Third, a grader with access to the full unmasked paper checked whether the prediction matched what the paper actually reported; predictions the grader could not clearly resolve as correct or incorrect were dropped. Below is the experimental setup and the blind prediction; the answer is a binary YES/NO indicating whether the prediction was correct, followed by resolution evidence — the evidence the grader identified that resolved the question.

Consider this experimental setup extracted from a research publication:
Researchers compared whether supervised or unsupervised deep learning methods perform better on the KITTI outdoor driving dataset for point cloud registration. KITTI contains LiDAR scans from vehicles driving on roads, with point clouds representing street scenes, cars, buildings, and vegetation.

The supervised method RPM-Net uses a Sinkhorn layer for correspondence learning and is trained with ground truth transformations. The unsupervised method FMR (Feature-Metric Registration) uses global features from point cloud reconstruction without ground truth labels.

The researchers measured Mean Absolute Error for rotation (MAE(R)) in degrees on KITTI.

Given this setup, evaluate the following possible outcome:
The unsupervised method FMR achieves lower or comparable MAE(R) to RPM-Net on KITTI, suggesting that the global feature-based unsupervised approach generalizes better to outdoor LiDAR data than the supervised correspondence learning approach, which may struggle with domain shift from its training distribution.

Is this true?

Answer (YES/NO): NO